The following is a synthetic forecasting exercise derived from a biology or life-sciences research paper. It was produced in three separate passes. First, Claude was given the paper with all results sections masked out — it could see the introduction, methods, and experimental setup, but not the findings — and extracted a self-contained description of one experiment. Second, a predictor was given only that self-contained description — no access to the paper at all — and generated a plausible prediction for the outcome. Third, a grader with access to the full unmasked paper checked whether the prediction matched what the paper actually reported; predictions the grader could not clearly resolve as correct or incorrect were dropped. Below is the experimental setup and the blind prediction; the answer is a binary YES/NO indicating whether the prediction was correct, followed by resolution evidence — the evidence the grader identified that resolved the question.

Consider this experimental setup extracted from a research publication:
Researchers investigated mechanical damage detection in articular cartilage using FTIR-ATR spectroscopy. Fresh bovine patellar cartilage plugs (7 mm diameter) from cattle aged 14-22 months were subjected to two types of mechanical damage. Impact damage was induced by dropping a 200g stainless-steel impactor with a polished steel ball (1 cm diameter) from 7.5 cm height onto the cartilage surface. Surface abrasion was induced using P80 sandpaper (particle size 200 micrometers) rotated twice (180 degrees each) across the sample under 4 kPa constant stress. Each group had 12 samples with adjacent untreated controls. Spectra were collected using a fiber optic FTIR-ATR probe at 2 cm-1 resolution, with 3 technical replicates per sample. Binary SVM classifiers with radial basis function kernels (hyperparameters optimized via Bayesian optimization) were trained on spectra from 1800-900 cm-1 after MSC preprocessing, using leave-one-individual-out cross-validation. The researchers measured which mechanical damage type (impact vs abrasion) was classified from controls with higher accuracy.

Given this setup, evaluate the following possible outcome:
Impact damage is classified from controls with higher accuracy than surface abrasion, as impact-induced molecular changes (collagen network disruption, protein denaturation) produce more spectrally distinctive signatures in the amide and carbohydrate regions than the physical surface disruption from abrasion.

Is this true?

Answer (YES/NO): YES